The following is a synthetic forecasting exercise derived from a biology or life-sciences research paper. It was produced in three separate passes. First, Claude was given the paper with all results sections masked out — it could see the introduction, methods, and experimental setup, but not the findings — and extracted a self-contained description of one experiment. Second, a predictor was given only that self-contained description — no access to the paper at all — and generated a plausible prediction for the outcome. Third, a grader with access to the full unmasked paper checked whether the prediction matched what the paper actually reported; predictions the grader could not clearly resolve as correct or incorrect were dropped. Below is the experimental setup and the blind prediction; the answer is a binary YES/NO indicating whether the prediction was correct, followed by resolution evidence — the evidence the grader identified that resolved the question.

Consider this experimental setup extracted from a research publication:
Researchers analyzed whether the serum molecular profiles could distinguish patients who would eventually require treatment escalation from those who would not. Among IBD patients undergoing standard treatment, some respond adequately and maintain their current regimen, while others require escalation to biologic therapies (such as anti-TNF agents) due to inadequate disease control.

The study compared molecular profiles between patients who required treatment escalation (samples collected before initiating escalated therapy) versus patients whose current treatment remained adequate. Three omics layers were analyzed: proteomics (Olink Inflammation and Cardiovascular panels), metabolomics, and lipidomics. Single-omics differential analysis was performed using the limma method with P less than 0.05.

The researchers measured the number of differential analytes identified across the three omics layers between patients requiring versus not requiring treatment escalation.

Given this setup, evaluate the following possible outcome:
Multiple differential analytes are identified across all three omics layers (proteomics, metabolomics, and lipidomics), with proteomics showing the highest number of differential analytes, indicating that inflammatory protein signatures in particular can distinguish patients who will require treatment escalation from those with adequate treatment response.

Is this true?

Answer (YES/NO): NO